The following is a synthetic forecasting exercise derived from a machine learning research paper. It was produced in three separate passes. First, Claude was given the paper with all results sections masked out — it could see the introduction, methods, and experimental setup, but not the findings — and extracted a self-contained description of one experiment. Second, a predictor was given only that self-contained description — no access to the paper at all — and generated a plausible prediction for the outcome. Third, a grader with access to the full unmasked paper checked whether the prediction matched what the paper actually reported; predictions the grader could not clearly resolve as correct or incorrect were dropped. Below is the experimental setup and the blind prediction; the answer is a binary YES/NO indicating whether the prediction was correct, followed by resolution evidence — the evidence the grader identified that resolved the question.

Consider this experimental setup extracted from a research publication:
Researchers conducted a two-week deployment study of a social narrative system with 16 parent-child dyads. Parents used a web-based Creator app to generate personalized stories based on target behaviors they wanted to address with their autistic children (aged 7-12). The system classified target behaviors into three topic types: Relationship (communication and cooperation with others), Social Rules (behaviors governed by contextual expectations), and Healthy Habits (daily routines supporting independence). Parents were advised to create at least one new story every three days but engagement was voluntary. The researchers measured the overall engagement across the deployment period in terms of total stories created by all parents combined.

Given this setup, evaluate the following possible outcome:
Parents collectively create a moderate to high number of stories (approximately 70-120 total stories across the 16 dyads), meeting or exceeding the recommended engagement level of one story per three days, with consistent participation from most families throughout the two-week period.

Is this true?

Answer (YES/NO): NO